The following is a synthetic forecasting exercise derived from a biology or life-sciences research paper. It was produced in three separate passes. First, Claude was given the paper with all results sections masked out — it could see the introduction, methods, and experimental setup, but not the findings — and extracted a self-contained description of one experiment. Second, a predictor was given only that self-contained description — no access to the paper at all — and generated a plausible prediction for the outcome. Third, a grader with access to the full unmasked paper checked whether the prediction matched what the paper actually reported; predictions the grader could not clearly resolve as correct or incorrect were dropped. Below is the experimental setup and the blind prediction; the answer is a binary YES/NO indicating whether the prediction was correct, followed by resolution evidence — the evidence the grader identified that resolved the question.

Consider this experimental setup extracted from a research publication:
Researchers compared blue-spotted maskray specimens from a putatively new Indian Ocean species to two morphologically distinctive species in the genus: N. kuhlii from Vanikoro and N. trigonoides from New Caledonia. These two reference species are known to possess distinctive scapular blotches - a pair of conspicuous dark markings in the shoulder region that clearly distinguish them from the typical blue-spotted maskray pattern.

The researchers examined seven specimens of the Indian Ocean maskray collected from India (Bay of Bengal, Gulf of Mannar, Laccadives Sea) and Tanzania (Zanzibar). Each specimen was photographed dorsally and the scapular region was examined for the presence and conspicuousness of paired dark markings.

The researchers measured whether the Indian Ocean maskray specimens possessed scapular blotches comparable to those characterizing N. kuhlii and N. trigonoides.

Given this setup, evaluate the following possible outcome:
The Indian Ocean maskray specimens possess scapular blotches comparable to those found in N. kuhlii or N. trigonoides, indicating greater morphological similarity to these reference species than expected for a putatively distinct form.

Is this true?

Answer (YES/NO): NO